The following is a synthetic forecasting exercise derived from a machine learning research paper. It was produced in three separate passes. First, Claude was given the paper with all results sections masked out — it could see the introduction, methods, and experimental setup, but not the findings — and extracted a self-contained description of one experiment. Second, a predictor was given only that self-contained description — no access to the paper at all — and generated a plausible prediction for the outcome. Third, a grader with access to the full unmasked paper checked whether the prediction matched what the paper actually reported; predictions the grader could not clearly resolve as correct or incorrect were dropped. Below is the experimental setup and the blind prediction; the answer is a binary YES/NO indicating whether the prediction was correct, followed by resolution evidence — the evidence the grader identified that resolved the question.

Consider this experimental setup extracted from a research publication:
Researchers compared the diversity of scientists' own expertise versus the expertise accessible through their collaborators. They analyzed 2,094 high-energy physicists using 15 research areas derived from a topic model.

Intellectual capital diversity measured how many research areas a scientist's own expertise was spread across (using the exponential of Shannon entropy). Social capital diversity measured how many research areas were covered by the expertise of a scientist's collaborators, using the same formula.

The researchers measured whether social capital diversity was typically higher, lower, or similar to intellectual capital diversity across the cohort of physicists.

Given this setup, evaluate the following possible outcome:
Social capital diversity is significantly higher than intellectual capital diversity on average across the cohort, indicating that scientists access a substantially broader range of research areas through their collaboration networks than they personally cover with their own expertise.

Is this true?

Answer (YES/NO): YES